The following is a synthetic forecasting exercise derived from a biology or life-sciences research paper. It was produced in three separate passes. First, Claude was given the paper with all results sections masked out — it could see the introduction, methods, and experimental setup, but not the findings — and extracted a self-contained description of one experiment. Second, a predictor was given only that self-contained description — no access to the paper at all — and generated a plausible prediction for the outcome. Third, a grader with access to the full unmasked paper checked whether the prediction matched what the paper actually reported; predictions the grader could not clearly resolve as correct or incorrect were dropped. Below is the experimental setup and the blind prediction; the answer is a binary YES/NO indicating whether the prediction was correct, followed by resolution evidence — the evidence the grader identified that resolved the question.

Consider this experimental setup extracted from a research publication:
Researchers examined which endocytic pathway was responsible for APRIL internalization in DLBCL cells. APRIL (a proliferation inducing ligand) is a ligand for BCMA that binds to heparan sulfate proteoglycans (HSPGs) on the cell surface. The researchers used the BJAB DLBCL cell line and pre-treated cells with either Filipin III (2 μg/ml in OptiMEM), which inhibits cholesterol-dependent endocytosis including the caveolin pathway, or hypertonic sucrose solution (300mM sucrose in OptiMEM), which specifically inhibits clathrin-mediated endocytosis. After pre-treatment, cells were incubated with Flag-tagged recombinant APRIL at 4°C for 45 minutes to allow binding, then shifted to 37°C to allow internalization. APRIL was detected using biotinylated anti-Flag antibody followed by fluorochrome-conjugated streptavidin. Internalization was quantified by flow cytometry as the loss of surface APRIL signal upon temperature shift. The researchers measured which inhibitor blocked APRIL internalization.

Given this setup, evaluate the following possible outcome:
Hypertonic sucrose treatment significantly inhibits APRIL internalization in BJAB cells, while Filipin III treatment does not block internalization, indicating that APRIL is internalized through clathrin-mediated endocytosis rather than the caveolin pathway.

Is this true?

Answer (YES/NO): NO